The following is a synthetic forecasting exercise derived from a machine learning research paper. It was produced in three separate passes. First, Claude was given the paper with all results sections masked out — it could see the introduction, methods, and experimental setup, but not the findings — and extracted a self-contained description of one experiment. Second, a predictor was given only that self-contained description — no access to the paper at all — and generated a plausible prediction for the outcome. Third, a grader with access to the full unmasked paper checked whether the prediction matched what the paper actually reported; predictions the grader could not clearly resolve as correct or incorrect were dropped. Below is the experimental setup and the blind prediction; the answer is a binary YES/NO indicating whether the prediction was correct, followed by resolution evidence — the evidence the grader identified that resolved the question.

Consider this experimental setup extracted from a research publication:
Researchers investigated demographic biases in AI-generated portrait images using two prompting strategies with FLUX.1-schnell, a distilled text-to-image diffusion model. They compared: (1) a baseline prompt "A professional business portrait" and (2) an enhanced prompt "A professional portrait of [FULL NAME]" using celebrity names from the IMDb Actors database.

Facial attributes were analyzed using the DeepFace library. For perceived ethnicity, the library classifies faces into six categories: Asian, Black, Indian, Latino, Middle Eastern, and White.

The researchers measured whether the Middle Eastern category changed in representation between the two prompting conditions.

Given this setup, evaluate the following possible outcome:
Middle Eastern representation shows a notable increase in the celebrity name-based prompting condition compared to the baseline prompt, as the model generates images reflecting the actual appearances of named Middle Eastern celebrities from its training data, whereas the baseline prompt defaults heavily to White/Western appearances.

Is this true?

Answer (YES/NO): NO